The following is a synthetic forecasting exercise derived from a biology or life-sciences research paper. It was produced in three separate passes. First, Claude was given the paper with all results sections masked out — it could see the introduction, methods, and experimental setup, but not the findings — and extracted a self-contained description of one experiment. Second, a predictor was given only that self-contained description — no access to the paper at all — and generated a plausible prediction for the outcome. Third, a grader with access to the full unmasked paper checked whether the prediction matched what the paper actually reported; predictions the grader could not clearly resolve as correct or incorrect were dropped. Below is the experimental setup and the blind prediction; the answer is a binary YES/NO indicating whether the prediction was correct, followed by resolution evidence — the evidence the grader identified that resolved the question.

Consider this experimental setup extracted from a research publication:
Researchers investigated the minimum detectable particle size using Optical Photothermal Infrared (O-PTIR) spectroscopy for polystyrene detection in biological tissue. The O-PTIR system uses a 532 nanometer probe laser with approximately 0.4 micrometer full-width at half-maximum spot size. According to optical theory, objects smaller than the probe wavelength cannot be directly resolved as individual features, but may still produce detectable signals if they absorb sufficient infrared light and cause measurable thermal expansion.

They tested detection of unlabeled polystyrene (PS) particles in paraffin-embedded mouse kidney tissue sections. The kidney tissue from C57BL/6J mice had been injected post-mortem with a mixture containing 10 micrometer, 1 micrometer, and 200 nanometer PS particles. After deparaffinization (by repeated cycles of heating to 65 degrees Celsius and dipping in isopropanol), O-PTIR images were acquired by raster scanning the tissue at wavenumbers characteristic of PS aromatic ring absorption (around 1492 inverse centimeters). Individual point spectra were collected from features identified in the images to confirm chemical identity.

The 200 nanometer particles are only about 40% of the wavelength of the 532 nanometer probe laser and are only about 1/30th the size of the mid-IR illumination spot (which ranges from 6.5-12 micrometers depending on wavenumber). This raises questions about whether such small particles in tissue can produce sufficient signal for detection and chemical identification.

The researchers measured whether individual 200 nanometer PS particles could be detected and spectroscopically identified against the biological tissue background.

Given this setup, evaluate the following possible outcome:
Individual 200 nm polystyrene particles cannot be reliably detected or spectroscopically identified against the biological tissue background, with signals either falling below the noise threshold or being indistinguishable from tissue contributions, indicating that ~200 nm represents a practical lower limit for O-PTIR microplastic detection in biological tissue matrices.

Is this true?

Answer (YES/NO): NO